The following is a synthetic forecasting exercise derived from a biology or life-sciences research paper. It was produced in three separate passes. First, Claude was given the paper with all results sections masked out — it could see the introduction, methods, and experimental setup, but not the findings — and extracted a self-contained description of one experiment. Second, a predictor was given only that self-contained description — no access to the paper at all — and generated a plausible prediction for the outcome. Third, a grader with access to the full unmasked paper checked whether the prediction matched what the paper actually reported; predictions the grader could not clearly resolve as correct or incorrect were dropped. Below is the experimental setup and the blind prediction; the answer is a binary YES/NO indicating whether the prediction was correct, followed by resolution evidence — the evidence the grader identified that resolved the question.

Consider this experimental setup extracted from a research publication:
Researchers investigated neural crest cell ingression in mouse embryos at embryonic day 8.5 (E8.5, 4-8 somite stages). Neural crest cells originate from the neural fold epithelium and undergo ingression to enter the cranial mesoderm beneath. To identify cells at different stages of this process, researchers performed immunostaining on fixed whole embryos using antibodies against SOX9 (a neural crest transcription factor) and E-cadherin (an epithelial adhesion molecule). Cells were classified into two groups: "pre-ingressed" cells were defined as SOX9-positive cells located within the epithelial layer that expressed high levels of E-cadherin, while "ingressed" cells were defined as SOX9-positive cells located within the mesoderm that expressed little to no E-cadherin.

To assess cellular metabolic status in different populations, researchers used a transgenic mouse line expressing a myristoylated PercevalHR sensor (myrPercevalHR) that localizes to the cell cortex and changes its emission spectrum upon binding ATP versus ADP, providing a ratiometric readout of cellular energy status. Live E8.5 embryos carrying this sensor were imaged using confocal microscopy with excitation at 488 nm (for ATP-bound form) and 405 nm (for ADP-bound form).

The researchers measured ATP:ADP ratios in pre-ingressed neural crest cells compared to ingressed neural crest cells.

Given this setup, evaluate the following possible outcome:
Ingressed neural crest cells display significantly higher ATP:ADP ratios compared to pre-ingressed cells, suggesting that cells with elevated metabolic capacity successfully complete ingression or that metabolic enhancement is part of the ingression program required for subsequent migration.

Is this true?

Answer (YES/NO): YES